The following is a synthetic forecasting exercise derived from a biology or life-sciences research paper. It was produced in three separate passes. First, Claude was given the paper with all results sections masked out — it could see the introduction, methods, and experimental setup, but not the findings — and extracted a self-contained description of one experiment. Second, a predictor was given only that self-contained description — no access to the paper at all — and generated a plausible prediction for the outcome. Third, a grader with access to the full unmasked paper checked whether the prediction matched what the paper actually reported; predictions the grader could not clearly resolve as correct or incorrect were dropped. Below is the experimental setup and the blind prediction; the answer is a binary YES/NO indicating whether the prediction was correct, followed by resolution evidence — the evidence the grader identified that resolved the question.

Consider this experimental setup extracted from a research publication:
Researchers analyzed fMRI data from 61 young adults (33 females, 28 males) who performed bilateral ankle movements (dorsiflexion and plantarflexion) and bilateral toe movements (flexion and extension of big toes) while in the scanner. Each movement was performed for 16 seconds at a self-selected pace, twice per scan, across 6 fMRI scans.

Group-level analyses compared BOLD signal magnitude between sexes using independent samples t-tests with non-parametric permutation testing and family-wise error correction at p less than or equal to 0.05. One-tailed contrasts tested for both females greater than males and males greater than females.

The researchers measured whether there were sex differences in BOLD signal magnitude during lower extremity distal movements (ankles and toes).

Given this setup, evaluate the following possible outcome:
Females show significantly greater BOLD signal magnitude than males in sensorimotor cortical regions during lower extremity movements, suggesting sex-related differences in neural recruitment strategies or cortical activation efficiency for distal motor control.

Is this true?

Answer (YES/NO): NO